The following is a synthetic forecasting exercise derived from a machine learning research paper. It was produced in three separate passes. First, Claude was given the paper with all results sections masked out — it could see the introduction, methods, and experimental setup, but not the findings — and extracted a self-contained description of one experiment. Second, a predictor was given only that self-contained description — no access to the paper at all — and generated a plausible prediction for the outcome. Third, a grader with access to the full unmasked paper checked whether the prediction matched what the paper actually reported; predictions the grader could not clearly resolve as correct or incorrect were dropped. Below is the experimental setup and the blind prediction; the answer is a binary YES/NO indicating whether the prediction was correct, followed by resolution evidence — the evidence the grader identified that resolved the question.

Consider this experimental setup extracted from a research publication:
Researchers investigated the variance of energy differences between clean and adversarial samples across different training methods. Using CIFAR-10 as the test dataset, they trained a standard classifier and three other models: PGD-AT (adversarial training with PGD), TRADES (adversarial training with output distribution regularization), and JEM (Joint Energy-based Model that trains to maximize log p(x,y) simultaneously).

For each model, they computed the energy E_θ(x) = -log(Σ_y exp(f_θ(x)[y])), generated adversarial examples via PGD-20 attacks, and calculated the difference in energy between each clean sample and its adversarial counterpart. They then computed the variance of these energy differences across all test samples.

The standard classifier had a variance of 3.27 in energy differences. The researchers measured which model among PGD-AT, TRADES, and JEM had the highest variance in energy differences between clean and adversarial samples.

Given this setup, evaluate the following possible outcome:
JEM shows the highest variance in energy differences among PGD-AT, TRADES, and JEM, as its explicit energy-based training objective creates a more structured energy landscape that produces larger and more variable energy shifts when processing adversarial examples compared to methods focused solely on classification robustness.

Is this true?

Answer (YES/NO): YES